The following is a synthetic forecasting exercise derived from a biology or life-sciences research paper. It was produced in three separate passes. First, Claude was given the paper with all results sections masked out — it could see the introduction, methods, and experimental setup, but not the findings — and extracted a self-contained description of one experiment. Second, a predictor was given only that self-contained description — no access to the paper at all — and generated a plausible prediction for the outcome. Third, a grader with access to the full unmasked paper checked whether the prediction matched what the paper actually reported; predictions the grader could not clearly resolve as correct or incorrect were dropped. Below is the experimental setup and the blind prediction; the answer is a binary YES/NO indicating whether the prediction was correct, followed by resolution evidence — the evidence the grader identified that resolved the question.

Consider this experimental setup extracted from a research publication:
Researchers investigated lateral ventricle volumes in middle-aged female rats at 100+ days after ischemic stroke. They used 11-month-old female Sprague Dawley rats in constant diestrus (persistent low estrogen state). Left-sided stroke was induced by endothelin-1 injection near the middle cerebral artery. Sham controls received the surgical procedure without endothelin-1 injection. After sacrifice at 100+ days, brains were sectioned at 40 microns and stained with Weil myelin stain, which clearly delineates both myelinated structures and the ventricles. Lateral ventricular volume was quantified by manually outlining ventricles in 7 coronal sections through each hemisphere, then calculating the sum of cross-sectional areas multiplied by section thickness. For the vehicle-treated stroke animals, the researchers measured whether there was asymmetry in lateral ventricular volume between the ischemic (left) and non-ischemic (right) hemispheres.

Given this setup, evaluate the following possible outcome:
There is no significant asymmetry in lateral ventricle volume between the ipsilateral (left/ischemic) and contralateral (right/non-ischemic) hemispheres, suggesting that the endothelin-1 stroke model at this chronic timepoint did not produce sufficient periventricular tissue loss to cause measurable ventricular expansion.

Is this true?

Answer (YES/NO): NO